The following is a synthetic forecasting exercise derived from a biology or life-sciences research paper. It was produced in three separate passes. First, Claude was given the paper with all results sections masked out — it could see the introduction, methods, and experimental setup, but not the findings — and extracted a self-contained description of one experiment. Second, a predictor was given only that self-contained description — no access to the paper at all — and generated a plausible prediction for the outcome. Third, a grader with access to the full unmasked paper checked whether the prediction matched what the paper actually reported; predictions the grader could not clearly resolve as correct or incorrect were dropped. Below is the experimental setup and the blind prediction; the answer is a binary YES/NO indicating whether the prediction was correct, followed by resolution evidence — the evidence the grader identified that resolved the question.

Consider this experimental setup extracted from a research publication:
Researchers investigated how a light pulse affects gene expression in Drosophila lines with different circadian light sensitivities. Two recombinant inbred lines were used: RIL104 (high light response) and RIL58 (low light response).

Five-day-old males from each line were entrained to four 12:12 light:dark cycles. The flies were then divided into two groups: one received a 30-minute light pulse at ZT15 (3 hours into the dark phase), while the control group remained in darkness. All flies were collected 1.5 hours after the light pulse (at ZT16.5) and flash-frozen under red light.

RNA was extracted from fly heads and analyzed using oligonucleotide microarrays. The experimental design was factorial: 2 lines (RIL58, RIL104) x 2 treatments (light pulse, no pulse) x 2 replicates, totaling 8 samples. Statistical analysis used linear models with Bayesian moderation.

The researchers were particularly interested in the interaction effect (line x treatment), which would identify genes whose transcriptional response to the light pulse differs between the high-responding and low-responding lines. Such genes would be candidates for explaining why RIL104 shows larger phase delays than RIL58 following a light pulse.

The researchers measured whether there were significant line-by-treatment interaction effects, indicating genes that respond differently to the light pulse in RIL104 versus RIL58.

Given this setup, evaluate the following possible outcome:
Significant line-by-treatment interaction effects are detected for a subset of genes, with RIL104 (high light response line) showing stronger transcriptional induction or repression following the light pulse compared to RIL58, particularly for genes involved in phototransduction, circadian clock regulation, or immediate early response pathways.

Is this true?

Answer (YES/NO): NO